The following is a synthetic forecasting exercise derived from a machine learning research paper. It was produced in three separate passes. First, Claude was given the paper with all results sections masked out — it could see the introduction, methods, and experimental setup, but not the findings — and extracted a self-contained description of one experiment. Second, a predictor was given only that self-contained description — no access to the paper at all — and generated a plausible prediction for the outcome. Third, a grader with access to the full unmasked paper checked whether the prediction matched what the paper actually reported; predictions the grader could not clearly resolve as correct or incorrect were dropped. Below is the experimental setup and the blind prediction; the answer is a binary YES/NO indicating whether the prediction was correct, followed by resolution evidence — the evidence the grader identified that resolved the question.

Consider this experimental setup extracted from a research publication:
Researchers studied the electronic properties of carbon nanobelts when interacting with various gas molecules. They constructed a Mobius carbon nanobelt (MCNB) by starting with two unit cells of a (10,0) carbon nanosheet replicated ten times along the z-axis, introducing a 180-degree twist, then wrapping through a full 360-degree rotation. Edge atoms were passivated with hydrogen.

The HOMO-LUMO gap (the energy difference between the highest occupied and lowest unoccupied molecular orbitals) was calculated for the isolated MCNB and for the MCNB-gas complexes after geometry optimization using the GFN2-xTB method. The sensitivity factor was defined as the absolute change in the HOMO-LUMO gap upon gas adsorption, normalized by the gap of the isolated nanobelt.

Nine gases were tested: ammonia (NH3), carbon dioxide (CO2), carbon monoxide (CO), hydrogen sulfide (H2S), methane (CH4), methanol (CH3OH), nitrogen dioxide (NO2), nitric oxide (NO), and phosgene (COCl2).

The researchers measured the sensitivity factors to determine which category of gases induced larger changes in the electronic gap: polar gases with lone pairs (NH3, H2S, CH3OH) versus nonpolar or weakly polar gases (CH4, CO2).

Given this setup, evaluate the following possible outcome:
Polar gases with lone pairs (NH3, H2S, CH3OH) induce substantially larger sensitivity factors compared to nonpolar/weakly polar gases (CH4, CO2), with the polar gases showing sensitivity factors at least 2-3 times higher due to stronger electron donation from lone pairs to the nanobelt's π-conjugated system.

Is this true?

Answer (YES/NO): NO